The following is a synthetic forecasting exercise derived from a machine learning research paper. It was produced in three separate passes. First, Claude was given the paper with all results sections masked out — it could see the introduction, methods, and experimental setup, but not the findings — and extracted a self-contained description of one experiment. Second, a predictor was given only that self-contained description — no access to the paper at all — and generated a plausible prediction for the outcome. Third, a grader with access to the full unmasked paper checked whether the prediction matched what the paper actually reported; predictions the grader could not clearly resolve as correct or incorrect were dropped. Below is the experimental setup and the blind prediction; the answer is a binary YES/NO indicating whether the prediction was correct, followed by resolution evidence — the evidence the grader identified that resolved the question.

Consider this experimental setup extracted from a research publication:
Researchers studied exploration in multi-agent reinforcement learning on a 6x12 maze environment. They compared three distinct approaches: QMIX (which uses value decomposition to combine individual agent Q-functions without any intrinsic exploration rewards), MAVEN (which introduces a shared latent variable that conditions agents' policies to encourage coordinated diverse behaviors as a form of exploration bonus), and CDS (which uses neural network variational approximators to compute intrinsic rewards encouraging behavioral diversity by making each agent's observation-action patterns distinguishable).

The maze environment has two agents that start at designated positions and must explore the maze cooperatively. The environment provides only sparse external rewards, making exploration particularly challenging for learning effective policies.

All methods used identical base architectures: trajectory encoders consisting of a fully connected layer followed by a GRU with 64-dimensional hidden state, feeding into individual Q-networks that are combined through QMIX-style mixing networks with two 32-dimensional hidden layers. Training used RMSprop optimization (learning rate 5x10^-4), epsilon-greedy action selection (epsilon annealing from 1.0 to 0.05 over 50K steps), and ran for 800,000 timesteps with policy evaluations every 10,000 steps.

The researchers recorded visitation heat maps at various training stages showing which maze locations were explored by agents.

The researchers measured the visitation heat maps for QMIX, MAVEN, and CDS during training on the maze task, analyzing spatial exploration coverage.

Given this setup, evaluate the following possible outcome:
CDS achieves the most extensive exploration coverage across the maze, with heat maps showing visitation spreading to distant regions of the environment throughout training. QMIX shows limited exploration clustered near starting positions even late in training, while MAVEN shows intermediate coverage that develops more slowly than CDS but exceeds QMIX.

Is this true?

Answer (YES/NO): NO